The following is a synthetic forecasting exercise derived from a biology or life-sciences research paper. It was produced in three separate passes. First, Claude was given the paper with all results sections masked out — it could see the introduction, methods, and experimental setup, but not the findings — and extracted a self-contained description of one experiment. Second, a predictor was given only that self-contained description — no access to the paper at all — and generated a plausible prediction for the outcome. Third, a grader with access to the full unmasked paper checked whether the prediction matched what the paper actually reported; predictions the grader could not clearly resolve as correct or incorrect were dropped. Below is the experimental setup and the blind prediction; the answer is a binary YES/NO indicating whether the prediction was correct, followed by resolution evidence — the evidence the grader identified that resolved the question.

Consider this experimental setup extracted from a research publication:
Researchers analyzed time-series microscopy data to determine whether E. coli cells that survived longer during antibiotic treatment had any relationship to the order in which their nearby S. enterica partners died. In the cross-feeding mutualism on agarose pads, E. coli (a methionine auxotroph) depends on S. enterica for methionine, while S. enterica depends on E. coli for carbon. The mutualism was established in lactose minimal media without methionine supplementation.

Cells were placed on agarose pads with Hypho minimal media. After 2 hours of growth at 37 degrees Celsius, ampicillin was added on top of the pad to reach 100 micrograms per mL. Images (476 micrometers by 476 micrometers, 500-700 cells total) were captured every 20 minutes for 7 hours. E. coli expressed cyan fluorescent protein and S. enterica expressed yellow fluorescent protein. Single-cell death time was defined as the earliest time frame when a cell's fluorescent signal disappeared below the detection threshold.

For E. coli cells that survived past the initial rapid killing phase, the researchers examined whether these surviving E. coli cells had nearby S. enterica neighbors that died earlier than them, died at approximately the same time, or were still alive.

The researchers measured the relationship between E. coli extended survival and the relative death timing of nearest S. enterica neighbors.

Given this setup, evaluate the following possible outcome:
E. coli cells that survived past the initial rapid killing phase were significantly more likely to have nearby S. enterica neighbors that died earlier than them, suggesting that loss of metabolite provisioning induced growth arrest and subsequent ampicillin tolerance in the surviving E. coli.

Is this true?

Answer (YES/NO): YES